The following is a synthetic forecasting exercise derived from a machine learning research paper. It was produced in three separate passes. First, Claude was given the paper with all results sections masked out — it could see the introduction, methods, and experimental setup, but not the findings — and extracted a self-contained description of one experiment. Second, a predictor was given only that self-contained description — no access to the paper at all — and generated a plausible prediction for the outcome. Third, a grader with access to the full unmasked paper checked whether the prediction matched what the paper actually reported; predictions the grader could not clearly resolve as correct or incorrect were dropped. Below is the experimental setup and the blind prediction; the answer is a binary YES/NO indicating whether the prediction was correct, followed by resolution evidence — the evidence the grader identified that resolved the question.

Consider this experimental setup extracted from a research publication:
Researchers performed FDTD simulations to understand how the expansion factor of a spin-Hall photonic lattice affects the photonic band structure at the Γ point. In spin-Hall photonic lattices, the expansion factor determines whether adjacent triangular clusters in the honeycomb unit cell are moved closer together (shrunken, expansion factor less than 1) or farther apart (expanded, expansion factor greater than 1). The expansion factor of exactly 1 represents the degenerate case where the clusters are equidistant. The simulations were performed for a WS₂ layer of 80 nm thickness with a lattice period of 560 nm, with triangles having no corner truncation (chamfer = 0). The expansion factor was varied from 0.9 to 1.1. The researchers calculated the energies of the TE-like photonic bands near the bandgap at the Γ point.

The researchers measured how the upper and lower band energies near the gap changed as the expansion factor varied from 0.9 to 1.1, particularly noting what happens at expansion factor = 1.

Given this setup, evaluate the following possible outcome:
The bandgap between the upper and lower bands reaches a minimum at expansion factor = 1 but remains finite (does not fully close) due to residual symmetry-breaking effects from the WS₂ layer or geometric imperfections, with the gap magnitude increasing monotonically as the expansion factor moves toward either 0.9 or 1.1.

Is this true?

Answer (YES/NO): NO